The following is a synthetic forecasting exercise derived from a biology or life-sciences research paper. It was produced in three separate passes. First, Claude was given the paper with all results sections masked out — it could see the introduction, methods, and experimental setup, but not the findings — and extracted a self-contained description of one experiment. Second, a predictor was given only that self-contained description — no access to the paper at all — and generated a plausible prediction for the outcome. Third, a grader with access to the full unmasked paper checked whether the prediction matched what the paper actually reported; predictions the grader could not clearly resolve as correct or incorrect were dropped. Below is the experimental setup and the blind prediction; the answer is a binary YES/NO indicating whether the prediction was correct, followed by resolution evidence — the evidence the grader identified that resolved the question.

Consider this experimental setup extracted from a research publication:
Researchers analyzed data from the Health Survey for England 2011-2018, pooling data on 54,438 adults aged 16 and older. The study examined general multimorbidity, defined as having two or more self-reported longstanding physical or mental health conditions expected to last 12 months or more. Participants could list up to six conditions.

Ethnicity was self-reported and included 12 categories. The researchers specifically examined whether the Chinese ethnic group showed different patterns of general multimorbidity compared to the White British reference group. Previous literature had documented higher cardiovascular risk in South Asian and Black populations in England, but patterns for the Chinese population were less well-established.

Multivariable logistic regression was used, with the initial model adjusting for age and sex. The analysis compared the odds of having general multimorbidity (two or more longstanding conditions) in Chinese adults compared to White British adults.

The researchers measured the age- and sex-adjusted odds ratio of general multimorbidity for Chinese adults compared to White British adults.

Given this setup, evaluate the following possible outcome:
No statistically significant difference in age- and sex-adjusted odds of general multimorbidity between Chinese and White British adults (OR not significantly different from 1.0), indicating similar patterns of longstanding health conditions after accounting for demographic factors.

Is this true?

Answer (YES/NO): NO